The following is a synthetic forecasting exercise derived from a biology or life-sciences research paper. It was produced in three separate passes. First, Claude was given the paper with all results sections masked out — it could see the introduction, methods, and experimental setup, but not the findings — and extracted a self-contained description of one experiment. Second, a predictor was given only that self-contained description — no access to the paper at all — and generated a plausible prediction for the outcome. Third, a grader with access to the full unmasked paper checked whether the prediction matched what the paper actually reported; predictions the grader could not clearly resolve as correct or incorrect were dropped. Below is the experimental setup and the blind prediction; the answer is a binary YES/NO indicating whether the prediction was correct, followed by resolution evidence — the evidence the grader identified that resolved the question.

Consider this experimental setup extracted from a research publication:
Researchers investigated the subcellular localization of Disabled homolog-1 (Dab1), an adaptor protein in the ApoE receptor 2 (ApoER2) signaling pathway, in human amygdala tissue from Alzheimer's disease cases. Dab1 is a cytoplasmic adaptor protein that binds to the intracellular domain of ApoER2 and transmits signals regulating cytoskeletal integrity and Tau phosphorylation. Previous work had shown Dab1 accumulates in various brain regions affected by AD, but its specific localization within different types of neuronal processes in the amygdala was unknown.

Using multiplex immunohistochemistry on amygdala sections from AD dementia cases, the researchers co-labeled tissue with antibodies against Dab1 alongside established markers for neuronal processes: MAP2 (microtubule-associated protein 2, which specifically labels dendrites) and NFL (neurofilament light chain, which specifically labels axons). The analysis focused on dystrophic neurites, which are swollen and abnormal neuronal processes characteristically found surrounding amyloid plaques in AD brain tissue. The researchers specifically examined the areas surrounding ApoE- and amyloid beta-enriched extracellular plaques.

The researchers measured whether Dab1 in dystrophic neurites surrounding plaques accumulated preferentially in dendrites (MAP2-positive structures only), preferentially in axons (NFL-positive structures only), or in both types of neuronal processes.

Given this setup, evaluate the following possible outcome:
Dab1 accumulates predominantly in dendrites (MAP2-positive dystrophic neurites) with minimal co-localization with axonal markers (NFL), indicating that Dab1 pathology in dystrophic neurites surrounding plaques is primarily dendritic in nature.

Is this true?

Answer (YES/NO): NO